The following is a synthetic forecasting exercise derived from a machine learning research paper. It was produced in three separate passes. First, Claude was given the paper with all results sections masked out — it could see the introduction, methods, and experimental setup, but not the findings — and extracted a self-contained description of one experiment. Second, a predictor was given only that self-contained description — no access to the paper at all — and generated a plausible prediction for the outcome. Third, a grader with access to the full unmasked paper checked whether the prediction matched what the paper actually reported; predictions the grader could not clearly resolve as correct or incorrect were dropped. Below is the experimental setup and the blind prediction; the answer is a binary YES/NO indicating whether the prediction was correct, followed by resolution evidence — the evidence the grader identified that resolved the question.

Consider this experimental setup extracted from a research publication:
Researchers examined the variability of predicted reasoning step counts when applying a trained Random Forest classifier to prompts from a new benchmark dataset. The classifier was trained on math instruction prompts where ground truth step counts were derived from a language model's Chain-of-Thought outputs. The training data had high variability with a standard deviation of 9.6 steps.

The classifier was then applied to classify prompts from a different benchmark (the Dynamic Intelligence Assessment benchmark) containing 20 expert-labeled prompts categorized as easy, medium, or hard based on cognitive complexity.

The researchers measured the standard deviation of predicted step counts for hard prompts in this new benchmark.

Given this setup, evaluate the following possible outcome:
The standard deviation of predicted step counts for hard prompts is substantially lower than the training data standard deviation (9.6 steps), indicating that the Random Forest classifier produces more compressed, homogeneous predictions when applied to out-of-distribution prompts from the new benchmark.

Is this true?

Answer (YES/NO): YES